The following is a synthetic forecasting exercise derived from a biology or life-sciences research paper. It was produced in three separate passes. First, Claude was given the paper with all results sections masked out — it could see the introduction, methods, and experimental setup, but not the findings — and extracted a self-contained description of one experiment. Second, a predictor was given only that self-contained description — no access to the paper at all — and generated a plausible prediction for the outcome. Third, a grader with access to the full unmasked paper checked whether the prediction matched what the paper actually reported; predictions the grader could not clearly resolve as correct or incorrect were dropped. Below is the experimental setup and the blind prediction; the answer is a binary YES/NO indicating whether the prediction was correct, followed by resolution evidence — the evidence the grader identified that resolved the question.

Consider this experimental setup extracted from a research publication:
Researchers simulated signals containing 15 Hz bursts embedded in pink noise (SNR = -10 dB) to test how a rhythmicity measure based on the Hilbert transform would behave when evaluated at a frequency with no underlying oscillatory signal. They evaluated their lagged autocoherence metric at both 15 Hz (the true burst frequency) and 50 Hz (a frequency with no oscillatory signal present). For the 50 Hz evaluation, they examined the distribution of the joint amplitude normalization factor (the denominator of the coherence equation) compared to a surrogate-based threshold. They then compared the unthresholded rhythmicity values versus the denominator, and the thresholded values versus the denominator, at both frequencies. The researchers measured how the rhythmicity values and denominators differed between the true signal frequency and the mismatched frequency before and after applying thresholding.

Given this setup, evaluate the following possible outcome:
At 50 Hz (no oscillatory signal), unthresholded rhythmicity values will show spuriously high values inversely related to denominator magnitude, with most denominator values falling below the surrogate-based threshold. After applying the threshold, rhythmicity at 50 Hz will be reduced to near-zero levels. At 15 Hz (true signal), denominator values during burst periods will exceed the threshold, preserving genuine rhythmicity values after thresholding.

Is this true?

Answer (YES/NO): YES